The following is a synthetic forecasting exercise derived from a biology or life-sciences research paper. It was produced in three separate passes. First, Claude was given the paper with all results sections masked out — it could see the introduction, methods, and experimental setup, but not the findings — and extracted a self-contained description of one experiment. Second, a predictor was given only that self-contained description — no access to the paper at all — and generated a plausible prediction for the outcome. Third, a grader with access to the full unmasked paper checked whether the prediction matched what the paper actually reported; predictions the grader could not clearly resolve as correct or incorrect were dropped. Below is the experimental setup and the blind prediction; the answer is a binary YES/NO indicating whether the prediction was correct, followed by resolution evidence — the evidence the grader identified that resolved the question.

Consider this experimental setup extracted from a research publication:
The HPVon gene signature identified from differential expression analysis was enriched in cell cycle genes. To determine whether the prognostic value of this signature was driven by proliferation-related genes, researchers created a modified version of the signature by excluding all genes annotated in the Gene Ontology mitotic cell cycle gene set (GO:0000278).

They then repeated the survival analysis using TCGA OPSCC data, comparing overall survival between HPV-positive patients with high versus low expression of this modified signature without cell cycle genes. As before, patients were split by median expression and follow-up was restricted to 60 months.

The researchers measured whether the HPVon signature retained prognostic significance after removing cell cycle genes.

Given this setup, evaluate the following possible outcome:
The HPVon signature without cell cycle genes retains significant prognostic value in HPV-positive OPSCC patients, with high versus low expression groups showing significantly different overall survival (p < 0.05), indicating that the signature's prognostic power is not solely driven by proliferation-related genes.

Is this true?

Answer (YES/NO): YES